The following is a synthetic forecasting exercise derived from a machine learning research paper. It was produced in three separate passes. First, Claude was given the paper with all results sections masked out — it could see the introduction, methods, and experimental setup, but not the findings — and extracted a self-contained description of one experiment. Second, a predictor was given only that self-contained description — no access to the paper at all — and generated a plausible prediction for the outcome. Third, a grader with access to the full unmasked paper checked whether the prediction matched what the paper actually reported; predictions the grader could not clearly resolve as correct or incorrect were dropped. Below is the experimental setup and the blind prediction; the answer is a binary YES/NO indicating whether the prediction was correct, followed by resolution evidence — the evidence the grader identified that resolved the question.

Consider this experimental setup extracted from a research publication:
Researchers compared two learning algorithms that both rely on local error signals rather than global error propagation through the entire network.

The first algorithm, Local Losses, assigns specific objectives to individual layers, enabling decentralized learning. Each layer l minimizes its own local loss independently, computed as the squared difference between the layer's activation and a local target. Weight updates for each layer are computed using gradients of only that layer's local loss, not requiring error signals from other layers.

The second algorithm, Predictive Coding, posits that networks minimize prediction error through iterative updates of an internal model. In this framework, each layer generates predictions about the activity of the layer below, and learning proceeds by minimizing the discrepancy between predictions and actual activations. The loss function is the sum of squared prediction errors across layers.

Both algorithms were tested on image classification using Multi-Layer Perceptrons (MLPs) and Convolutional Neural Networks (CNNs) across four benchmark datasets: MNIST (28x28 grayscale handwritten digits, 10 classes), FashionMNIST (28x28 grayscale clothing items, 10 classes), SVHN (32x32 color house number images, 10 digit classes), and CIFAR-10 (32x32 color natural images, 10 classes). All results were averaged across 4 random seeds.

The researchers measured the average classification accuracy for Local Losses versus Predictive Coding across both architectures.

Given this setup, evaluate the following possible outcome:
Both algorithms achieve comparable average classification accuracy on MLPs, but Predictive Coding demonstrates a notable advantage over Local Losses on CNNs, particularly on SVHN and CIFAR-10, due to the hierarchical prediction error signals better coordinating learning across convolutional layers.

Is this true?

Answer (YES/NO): NO